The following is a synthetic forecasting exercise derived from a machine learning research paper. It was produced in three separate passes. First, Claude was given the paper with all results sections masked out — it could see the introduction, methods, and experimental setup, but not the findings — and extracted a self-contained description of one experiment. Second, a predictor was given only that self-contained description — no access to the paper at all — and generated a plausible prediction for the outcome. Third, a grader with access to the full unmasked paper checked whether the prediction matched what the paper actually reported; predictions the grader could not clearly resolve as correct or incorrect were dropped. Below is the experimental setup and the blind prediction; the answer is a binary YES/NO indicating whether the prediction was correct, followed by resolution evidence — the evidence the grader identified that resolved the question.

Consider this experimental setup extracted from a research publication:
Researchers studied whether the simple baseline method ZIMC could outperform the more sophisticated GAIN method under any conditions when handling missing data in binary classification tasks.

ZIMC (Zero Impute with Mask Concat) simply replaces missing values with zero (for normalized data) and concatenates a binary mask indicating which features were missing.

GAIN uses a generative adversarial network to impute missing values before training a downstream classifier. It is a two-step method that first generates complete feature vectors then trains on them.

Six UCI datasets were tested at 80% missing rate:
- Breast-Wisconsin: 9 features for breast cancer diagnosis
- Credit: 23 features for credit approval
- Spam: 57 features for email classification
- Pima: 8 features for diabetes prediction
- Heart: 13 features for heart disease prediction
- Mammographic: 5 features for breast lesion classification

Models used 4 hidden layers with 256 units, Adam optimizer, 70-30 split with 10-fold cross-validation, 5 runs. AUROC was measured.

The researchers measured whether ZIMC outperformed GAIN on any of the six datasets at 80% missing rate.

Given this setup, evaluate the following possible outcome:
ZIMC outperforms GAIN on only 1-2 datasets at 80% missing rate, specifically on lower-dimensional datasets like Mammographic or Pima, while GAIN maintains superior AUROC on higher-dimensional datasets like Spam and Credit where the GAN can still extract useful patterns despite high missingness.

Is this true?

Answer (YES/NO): NO